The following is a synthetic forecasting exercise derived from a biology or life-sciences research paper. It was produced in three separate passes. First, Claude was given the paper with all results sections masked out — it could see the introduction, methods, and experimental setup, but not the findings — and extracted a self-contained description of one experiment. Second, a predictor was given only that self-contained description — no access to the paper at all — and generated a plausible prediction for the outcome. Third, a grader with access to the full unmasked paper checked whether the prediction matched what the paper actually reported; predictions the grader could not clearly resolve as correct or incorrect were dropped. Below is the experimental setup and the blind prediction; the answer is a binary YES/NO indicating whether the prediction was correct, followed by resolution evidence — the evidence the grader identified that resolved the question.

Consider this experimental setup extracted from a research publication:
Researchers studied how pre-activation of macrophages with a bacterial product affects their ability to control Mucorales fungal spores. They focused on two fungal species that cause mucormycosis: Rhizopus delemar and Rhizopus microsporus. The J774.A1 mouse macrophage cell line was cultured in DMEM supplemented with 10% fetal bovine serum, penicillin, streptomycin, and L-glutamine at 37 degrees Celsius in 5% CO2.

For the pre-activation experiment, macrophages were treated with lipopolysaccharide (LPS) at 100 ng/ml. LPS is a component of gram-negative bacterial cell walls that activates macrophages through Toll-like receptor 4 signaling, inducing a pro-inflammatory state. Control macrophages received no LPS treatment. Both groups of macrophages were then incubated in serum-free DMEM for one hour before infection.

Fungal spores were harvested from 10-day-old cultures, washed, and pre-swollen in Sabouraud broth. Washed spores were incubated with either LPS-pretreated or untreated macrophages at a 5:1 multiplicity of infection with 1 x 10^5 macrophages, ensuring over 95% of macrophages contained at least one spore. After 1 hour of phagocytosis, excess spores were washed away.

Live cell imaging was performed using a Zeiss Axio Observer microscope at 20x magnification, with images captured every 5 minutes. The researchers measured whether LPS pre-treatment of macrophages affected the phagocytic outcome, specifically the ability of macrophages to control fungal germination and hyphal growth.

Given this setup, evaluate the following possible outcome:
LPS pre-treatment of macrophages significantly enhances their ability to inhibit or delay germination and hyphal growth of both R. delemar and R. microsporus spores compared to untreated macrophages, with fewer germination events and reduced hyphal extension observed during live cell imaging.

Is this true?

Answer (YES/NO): NO